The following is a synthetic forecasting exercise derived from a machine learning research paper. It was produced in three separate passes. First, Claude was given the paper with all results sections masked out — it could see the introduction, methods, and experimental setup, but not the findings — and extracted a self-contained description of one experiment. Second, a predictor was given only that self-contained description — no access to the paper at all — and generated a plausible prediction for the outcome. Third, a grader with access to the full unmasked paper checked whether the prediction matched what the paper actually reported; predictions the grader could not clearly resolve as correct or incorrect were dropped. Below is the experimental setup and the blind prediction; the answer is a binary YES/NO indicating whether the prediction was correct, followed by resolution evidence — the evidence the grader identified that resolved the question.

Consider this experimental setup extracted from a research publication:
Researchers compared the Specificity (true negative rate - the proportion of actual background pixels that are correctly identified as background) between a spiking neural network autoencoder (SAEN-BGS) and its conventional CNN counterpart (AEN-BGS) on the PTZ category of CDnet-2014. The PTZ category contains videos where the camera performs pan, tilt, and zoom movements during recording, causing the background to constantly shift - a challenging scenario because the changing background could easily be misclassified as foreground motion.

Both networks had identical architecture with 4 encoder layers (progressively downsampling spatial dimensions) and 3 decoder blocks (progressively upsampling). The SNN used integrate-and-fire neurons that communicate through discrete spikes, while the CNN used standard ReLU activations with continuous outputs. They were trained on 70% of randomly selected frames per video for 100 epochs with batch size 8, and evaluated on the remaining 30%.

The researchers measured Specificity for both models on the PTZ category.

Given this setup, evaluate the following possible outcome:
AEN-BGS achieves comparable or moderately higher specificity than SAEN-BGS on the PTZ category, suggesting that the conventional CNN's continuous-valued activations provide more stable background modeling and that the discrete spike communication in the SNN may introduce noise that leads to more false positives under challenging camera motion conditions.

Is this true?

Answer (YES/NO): YES